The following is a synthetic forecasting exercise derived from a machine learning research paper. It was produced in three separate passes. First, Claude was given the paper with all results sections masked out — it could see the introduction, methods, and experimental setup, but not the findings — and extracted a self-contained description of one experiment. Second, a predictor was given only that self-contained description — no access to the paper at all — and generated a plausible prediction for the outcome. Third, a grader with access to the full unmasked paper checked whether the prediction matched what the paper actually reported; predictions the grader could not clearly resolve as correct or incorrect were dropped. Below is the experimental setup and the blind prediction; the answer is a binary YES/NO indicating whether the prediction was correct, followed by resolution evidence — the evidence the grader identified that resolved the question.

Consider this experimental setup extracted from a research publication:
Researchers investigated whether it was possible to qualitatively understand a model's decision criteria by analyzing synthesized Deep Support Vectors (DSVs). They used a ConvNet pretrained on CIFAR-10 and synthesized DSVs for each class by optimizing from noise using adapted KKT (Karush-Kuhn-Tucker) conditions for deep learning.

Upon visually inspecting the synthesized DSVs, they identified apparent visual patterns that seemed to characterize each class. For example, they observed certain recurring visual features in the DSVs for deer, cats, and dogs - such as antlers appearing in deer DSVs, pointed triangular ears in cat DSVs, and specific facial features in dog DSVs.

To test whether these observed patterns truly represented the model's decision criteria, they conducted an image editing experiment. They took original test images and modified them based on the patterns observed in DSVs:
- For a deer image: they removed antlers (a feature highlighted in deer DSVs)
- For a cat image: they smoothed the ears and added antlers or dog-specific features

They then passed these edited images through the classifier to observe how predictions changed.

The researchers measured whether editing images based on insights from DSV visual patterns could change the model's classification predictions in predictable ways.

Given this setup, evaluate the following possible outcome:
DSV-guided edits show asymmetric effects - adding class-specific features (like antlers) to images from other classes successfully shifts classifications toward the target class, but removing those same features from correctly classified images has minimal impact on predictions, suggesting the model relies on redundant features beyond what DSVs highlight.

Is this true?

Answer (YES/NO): NO